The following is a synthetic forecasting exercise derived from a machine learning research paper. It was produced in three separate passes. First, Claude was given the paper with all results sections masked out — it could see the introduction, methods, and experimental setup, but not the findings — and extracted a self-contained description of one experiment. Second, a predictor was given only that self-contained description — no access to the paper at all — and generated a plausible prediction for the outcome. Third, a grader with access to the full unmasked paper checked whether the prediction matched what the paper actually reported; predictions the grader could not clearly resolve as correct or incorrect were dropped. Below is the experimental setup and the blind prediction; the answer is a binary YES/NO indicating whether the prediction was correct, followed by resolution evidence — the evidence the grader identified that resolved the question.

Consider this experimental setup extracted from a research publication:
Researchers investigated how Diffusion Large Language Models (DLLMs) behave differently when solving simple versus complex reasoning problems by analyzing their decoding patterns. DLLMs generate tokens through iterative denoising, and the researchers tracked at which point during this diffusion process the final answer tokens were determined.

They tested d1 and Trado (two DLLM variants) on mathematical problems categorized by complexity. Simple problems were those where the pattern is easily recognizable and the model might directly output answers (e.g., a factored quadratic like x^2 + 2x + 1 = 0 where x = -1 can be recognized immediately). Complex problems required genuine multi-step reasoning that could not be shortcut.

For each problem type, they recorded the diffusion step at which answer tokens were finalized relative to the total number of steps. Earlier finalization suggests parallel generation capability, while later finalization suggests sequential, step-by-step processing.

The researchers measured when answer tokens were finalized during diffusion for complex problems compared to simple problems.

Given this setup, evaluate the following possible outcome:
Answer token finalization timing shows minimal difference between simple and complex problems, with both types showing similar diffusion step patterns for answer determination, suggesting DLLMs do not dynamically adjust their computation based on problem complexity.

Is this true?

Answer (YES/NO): NO